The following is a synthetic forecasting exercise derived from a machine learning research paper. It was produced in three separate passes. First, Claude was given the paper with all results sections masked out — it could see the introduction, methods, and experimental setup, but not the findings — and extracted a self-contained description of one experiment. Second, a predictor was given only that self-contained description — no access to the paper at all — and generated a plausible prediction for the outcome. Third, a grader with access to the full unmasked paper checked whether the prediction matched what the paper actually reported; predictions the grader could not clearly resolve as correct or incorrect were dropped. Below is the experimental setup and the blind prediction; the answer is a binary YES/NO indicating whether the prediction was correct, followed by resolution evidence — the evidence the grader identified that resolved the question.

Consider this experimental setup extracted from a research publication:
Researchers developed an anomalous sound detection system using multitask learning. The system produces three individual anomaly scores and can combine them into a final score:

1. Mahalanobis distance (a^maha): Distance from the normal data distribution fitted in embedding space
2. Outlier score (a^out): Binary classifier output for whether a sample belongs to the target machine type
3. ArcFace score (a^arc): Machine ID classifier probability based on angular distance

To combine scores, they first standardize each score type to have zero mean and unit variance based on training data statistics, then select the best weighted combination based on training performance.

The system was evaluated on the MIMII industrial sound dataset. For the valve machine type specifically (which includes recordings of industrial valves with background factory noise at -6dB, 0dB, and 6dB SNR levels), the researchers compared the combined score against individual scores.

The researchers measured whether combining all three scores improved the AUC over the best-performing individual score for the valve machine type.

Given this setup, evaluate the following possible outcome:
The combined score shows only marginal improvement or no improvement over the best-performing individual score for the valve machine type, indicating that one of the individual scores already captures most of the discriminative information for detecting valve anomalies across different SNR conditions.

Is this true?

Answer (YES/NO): YES